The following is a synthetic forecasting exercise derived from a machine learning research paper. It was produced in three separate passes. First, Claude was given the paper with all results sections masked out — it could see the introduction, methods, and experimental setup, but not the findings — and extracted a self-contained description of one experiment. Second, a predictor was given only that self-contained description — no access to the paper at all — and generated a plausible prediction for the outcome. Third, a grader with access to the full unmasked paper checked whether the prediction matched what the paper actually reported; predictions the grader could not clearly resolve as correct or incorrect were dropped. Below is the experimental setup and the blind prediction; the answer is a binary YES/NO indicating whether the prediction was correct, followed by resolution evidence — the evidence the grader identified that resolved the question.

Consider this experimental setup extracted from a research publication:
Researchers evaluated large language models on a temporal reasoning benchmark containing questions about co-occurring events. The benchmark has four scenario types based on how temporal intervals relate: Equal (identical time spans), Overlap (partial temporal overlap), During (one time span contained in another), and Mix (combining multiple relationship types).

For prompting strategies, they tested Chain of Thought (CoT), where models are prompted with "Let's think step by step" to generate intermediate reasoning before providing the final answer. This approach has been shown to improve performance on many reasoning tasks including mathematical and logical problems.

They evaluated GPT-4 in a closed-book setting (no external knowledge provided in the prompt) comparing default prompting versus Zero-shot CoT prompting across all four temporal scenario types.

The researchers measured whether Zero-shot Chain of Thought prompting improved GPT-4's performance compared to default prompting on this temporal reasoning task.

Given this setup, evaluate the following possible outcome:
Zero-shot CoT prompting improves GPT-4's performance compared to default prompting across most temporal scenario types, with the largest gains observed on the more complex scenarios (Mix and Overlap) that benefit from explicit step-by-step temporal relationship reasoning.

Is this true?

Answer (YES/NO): NO